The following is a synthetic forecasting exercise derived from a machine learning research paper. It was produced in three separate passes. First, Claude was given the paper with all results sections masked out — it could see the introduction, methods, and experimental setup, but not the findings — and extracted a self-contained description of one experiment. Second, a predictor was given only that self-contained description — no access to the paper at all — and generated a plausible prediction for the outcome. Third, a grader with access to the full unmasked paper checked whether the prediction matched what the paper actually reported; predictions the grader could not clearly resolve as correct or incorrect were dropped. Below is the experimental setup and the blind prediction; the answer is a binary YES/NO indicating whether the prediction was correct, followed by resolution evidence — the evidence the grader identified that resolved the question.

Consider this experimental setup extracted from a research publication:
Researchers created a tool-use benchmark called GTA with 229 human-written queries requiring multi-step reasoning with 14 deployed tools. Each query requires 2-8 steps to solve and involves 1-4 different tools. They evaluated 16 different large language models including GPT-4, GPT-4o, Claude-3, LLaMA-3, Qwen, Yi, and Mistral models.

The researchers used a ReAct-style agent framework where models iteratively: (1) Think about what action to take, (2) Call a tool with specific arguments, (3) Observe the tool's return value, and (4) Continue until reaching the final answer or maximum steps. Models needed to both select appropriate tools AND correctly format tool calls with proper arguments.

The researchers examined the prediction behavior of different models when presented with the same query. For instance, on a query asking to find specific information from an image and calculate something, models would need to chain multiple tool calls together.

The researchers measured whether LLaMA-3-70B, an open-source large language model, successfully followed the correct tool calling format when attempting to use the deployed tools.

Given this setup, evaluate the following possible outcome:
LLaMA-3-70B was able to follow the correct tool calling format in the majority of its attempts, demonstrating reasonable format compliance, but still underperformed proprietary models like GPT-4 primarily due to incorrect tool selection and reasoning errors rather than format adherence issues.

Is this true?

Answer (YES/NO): NO